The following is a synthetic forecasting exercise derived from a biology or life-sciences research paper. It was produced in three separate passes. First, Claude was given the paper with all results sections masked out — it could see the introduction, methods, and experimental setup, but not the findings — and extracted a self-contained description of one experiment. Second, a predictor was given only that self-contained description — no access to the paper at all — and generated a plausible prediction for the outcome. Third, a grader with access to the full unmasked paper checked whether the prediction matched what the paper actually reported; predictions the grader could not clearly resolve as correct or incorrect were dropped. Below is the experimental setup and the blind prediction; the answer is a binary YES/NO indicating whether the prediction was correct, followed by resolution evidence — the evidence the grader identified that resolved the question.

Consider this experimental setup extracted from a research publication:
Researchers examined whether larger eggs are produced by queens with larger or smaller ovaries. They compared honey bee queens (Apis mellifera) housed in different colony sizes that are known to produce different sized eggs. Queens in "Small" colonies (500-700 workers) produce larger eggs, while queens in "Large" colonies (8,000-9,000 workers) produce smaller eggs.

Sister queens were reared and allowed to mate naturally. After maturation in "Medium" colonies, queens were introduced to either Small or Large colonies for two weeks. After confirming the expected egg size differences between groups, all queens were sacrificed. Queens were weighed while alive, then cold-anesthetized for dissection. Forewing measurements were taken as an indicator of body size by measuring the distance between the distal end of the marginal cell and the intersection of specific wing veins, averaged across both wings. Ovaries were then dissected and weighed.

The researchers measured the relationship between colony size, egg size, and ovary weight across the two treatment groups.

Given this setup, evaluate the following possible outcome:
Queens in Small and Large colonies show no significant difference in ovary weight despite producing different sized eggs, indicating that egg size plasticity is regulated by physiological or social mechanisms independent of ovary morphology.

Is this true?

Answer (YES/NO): NO